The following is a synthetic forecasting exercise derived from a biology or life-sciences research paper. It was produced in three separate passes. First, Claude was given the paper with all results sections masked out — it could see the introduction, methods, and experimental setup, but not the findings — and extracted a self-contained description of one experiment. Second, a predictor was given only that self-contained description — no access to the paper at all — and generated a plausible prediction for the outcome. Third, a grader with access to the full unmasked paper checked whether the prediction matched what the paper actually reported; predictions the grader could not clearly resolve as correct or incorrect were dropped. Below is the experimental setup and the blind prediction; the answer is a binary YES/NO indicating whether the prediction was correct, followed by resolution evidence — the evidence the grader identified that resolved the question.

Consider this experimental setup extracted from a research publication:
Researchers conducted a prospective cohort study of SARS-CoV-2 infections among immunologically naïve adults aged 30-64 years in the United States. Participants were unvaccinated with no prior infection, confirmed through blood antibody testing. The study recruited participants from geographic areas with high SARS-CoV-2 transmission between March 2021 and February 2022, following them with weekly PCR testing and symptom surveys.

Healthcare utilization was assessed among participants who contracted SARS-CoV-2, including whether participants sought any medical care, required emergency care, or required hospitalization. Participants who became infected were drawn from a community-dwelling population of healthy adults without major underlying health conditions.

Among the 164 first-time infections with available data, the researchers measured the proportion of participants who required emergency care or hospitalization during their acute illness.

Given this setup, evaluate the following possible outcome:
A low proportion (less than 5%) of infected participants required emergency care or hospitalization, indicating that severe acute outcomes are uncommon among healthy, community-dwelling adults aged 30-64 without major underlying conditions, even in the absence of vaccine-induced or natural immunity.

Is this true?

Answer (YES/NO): YES